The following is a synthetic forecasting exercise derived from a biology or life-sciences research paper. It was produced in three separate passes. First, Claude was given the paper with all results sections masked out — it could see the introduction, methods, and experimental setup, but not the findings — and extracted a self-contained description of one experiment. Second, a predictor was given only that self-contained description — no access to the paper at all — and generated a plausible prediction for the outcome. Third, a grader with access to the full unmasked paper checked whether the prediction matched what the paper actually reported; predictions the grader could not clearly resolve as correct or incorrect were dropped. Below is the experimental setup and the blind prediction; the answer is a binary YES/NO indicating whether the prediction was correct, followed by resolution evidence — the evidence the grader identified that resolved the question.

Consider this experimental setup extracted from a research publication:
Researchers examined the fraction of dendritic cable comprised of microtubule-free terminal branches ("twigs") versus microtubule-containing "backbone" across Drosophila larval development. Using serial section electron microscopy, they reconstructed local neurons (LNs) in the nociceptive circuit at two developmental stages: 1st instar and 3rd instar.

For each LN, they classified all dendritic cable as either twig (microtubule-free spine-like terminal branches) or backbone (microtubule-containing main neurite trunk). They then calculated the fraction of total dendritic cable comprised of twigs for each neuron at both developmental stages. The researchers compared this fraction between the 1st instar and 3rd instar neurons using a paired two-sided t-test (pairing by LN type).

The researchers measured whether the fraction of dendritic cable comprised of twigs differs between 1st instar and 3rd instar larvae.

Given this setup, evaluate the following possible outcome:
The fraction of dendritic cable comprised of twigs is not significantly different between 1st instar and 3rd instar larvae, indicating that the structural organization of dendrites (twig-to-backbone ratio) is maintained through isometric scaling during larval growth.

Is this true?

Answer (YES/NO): NO